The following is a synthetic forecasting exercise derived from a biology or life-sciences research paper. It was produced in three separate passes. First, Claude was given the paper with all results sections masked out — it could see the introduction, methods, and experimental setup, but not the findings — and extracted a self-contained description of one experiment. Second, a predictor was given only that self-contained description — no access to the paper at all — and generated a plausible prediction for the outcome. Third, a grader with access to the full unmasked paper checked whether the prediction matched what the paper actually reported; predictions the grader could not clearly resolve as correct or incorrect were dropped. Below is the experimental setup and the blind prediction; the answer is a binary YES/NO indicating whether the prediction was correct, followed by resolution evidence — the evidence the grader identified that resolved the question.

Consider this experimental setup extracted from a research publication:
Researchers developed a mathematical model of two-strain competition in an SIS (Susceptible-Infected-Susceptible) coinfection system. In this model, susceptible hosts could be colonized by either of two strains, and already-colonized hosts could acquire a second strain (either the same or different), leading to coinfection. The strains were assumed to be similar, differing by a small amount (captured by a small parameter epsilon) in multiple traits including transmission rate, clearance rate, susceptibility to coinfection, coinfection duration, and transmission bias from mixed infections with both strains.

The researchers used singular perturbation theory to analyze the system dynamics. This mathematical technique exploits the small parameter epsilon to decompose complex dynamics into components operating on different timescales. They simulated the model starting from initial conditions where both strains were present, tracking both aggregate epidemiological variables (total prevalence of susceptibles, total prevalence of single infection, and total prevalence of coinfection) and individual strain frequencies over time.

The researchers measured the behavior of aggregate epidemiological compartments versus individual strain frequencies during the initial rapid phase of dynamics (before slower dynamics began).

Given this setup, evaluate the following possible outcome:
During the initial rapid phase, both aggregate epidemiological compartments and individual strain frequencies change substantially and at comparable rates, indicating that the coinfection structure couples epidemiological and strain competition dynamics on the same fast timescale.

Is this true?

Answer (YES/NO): NO